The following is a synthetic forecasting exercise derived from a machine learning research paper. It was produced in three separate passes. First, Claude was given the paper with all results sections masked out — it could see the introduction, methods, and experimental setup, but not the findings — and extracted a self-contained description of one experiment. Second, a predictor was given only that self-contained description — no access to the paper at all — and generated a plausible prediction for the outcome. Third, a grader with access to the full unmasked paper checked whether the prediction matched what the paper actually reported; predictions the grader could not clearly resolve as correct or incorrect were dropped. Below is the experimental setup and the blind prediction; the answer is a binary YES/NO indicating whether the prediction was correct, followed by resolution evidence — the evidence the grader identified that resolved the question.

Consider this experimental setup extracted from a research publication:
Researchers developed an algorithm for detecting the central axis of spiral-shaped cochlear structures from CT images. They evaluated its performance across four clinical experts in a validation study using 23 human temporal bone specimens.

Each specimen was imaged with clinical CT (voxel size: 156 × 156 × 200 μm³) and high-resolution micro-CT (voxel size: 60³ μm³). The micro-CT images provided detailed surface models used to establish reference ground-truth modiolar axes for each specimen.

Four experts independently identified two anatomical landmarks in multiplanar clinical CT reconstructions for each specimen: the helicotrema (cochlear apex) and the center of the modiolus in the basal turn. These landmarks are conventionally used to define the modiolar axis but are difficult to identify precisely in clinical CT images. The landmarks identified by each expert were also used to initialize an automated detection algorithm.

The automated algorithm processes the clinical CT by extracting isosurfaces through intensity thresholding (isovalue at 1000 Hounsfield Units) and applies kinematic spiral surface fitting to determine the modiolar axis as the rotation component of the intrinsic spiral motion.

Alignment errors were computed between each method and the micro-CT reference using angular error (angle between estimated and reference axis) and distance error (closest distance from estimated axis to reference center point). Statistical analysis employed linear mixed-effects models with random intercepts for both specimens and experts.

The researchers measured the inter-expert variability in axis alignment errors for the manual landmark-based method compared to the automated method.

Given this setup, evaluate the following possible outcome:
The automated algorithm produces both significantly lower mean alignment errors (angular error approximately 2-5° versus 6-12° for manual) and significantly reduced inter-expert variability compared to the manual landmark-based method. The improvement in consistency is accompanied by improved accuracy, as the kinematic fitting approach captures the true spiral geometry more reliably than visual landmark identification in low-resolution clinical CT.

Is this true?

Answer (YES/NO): YES